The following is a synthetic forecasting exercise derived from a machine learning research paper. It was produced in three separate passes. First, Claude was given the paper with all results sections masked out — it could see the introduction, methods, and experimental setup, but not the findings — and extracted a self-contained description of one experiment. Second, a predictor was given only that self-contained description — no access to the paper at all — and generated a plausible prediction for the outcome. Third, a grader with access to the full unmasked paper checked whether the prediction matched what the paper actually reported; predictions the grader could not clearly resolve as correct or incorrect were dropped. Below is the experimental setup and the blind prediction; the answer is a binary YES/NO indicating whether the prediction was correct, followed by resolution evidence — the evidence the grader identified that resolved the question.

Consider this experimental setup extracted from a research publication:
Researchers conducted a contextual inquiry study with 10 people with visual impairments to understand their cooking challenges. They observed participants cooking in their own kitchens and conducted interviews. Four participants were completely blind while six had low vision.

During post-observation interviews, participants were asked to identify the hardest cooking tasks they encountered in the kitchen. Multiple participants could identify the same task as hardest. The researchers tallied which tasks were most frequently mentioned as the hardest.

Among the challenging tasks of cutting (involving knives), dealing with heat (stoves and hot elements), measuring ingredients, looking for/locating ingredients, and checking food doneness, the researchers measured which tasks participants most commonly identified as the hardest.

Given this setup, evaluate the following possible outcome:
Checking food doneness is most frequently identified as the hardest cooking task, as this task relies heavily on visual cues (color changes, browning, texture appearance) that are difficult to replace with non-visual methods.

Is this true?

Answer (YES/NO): NO